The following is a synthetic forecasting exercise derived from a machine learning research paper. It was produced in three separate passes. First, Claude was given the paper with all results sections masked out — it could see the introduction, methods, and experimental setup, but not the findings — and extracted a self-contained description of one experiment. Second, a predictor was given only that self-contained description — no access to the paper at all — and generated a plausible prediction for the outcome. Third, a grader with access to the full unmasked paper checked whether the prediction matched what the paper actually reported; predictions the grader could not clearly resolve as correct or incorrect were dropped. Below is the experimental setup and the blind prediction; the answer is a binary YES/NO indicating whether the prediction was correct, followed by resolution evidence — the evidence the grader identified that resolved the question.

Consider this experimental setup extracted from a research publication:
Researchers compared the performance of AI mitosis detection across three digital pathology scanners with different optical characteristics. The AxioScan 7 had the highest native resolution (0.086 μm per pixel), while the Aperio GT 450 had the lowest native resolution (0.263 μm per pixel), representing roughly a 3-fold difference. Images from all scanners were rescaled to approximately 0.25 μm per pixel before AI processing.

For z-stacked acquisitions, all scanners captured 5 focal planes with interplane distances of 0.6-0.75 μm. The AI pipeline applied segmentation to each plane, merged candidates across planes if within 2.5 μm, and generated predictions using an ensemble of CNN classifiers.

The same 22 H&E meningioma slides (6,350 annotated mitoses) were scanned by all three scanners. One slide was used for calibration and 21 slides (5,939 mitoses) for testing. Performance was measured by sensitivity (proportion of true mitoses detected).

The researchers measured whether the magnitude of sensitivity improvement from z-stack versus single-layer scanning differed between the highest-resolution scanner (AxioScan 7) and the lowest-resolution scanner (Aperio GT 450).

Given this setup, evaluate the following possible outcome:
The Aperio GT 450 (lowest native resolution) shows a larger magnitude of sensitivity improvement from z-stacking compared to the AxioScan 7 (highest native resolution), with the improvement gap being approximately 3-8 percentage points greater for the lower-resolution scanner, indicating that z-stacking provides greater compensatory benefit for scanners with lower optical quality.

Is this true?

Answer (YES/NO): NO